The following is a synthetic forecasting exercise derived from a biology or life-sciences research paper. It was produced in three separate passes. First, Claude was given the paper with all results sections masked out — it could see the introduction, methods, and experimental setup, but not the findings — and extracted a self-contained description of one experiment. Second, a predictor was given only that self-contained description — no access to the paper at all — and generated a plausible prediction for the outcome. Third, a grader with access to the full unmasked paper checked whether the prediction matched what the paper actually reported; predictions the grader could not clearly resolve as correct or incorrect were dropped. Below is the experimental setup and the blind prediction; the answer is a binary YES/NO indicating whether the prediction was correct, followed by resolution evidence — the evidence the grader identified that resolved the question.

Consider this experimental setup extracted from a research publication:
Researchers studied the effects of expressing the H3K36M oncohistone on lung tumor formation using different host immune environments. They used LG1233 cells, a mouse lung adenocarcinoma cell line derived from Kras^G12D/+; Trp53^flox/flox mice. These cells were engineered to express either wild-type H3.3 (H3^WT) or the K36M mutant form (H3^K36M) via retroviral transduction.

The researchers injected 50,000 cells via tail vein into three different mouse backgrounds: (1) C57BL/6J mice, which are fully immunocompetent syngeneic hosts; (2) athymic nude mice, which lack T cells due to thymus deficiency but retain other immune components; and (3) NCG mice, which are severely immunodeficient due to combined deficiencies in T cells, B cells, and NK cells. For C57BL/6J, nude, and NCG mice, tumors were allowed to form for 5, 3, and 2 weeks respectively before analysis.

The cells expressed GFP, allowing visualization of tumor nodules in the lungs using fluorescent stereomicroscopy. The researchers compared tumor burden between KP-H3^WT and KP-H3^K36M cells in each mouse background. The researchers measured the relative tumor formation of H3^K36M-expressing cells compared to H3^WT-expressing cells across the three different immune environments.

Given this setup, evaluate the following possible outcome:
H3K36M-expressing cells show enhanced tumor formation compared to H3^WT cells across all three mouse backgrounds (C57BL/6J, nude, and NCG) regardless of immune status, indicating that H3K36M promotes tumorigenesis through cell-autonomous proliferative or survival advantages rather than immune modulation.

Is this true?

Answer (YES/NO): NO